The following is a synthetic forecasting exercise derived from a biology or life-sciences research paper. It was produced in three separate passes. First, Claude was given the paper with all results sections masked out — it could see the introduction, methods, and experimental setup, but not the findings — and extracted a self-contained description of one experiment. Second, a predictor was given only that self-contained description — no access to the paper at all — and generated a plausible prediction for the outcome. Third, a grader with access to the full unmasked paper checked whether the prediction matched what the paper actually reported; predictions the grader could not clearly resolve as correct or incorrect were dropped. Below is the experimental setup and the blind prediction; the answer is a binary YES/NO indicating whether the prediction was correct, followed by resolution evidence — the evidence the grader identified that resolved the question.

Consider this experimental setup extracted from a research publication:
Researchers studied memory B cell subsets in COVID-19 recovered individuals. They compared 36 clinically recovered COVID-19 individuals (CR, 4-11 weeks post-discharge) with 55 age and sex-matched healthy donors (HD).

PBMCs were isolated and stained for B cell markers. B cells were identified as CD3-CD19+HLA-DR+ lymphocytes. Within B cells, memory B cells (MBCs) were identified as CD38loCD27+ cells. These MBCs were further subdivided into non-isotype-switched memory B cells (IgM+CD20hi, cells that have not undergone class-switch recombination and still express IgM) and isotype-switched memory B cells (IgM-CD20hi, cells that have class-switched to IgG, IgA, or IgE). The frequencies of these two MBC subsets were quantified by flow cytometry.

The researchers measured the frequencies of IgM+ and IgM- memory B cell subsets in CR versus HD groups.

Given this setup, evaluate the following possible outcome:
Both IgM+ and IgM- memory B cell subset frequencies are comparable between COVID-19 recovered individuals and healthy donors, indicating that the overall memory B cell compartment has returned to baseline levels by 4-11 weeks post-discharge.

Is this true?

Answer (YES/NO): NO